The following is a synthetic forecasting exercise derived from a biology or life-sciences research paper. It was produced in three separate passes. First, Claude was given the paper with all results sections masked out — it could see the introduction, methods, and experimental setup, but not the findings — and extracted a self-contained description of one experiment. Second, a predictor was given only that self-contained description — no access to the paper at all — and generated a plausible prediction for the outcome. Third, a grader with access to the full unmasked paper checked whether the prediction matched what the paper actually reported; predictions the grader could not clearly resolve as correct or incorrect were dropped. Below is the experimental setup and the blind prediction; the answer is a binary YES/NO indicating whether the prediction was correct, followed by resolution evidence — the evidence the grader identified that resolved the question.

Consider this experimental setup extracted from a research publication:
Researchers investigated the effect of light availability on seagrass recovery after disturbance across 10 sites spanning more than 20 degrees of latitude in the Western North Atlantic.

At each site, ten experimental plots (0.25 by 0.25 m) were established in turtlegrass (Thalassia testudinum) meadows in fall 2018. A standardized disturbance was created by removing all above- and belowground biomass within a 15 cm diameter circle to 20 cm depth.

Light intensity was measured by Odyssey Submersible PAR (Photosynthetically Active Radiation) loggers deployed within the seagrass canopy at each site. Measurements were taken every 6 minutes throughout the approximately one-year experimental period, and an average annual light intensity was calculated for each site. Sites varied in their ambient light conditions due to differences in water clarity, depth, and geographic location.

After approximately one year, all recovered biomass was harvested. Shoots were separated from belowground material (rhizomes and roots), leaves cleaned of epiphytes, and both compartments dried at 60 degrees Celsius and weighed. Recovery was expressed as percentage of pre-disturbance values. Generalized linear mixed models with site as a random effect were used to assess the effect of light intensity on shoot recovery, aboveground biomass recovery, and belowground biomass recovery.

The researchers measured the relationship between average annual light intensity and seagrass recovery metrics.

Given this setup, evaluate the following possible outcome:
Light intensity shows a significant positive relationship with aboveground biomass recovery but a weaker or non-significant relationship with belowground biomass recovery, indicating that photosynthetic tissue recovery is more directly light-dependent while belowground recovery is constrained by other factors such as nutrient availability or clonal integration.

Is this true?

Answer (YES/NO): NO